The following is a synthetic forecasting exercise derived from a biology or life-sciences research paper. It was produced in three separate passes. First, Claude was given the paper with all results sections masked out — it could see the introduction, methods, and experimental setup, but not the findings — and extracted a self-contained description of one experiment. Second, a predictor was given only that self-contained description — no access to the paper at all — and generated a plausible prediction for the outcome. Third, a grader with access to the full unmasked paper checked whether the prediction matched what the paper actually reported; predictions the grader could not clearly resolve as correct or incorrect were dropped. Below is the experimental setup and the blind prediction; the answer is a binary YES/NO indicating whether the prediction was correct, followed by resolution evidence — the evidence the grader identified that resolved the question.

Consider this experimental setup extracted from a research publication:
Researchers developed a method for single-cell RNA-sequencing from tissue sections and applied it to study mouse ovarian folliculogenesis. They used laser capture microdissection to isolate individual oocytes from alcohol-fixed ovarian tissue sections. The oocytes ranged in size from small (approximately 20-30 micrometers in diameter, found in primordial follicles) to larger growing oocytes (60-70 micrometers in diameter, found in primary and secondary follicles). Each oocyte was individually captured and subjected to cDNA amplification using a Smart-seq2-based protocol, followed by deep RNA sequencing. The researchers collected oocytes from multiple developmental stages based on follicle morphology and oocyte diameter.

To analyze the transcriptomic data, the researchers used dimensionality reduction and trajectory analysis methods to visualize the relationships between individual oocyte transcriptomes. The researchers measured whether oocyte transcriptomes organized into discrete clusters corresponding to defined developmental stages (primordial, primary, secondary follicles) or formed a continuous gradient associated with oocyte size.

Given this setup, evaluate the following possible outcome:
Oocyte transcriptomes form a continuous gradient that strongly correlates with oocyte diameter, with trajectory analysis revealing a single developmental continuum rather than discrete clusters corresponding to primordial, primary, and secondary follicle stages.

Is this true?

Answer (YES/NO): NO